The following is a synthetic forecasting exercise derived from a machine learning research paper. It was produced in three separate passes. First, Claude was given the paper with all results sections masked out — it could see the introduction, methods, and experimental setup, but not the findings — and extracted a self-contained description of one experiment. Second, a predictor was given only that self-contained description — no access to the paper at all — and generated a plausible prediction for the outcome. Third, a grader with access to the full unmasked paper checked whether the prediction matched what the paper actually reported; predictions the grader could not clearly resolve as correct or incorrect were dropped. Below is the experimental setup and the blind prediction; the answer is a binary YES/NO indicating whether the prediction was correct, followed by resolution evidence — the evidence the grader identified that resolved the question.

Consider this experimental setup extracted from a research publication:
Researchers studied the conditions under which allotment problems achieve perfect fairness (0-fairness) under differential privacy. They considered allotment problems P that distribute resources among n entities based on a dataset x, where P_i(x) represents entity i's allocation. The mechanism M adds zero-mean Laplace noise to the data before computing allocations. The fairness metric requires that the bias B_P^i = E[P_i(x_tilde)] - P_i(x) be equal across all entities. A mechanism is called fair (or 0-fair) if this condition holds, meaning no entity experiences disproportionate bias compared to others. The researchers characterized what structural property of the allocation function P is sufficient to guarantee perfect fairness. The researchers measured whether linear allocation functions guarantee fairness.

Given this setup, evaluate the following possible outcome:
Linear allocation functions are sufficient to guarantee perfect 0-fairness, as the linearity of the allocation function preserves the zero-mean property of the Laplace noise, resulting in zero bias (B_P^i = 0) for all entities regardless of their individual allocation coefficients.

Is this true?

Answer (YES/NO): YES